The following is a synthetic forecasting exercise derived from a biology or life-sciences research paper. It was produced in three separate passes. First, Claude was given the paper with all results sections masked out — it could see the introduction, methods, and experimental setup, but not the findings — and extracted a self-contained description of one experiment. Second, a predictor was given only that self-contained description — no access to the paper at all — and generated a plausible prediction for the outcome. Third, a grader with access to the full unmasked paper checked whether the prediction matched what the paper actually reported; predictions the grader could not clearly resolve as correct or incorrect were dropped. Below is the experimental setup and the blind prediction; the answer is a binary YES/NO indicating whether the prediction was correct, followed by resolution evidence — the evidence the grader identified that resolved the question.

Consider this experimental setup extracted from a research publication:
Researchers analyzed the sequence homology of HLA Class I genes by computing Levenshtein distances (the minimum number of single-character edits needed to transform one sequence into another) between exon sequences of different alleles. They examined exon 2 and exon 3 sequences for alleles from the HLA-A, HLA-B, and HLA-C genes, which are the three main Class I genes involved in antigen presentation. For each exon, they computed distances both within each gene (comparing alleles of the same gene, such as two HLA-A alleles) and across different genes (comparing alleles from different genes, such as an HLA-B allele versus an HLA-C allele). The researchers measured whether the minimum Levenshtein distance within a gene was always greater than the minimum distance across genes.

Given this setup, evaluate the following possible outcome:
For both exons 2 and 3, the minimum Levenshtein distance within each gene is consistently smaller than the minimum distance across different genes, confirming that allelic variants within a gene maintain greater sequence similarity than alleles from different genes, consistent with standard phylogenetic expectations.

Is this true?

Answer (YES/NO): NO